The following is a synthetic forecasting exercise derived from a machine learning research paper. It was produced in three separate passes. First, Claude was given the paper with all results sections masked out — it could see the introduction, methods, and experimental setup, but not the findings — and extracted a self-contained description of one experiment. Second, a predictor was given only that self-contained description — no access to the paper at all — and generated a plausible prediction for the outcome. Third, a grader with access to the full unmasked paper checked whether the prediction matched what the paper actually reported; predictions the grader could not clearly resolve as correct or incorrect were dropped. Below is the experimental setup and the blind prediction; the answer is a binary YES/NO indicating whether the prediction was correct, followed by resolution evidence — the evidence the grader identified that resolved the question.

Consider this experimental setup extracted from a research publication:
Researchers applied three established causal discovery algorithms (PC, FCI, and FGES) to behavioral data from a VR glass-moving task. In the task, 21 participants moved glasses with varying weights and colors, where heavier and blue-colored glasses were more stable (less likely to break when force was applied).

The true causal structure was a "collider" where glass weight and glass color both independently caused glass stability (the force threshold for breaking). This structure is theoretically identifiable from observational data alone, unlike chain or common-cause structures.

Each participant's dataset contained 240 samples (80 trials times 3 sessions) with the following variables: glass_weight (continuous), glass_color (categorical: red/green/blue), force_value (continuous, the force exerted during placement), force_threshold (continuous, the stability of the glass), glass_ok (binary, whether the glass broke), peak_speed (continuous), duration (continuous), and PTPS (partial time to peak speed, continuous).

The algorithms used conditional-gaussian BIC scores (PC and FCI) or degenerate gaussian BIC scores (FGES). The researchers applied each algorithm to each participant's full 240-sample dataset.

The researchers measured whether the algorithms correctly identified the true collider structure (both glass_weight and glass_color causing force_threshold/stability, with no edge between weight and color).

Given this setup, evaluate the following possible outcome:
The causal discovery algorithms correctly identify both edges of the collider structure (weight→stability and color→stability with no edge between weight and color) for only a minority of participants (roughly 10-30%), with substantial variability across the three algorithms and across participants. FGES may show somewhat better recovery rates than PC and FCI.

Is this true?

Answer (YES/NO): NO